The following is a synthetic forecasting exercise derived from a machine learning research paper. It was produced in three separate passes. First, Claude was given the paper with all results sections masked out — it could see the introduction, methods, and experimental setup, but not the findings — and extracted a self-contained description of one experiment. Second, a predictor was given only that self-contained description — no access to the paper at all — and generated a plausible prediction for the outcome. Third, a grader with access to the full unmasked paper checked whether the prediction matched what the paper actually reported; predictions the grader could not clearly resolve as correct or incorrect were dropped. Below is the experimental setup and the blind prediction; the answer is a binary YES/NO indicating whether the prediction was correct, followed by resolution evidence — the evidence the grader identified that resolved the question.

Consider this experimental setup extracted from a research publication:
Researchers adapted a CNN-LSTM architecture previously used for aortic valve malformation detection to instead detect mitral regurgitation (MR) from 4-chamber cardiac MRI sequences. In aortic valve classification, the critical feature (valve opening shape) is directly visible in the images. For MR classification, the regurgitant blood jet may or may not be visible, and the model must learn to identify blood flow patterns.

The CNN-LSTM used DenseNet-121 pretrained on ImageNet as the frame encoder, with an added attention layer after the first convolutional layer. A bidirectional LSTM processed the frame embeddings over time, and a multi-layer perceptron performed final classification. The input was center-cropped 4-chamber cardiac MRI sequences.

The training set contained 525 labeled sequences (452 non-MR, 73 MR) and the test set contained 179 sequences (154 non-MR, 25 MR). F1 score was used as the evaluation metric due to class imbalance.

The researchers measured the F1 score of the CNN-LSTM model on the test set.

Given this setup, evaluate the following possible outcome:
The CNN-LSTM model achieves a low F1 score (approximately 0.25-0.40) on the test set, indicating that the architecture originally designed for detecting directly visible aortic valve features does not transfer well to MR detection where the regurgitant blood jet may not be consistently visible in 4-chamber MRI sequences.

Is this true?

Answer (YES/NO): NO